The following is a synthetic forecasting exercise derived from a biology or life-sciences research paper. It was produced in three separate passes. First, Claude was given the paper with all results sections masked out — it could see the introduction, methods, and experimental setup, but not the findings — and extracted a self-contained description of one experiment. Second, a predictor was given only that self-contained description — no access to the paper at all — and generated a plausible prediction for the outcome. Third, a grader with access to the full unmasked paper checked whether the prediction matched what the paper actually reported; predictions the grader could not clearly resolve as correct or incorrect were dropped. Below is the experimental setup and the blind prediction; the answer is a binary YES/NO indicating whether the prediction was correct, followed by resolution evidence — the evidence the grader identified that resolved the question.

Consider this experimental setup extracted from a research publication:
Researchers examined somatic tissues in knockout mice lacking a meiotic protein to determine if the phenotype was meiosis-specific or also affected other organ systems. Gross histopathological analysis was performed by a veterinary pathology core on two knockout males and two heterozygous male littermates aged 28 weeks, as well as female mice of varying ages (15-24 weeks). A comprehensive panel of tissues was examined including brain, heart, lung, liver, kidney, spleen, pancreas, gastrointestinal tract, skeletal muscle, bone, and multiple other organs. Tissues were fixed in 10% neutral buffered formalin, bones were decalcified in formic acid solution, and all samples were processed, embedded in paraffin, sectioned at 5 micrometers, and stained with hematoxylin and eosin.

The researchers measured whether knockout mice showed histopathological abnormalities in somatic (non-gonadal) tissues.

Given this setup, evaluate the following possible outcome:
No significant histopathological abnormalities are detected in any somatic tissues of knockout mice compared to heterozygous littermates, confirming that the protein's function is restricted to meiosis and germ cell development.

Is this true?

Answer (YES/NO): YES